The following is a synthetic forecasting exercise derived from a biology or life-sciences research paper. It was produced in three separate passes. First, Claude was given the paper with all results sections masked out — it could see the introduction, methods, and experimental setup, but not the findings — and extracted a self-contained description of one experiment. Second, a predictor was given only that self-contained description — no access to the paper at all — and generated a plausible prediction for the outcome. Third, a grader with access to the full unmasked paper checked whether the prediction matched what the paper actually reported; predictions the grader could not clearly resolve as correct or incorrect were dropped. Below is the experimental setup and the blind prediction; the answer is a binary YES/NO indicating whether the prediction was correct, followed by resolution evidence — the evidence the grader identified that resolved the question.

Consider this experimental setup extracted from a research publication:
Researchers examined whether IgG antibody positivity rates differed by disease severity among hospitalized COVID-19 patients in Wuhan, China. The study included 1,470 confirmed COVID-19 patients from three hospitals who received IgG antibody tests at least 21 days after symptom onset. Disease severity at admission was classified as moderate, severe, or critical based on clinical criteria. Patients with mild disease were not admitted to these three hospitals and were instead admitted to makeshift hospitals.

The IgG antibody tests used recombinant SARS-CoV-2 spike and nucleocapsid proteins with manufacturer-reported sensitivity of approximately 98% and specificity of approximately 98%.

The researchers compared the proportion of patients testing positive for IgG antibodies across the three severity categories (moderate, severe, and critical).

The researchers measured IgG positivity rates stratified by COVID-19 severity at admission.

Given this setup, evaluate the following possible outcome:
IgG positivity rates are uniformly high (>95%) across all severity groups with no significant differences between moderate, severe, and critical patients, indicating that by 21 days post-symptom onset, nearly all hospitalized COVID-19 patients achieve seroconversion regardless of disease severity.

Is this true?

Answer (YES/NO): NO